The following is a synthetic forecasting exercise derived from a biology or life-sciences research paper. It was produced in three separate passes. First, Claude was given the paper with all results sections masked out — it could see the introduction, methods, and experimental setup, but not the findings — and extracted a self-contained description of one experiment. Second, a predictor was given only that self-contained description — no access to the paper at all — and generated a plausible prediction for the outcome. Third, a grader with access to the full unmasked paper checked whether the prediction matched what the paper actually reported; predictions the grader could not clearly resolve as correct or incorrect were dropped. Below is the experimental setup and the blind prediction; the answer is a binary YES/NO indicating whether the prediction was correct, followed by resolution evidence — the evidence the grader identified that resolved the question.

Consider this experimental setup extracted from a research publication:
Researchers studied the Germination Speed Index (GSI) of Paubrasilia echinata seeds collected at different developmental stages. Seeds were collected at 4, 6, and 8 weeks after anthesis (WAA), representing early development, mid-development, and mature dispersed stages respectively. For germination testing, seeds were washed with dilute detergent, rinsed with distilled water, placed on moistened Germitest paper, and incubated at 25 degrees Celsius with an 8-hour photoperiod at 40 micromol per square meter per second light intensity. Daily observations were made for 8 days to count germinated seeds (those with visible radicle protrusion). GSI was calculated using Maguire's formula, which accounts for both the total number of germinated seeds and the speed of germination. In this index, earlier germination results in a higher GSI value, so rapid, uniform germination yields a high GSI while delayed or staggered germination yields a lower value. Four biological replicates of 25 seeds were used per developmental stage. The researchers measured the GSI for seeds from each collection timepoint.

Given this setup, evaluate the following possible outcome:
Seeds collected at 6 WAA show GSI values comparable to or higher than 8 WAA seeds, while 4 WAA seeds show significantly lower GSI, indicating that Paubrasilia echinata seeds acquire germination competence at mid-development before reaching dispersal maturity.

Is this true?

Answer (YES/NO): NO